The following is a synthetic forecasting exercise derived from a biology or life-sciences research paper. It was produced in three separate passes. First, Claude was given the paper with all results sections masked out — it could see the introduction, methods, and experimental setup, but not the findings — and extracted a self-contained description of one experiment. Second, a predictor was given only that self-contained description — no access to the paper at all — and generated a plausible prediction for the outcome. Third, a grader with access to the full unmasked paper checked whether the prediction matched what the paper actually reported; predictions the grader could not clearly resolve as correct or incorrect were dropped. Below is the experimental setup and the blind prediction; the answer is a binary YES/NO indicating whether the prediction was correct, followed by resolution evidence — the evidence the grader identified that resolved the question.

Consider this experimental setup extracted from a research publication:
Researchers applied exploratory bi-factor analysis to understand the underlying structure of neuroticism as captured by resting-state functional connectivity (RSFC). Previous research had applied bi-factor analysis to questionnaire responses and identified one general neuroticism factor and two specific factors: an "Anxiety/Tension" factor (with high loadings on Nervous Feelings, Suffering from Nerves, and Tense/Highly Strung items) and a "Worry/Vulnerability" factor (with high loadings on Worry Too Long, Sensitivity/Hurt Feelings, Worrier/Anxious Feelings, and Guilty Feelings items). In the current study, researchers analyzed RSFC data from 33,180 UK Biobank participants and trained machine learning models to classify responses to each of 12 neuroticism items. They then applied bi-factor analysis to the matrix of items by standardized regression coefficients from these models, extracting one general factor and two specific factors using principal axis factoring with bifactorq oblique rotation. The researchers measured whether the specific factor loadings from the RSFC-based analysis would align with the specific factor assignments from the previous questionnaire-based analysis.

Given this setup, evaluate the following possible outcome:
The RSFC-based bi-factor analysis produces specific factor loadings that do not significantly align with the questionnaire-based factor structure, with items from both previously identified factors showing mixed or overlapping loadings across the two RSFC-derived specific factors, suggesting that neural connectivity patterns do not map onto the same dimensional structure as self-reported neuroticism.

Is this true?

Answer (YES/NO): NO